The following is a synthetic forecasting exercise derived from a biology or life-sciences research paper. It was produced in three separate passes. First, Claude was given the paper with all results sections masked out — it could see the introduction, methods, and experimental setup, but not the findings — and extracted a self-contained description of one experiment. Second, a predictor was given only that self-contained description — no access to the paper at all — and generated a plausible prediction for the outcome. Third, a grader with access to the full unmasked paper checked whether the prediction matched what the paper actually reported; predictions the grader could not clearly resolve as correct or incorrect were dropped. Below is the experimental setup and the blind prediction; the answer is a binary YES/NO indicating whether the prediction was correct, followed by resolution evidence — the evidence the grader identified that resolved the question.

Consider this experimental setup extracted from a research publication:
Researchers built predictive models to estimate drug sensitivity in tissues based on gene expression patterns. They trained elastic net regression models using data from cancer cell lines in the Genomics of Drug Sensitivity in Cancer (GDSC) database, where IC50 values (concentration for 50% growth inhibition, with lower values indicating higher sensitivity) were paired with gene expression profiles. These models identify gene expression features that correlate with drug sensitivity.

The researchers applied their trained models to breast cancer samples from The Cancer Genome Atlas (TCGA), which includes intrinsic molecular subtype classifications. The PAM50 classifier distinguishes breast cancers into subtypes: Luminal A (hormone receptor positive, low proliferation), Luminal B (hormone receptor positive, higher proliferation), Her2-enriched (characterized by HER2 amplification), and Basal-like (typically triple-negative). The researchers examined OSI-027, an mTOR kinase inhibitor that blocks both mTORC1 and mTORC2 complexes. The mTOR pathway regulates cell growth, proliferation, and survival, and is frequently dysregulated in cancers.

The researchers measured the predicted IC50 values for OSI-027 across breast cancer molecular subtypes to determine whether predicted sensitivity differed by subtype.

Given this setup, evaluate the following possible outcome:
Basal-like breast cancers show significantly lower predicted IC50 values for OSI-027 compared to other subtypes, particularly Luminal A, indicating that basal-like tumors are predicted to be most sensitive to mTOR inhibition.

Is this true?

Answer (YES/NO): NO